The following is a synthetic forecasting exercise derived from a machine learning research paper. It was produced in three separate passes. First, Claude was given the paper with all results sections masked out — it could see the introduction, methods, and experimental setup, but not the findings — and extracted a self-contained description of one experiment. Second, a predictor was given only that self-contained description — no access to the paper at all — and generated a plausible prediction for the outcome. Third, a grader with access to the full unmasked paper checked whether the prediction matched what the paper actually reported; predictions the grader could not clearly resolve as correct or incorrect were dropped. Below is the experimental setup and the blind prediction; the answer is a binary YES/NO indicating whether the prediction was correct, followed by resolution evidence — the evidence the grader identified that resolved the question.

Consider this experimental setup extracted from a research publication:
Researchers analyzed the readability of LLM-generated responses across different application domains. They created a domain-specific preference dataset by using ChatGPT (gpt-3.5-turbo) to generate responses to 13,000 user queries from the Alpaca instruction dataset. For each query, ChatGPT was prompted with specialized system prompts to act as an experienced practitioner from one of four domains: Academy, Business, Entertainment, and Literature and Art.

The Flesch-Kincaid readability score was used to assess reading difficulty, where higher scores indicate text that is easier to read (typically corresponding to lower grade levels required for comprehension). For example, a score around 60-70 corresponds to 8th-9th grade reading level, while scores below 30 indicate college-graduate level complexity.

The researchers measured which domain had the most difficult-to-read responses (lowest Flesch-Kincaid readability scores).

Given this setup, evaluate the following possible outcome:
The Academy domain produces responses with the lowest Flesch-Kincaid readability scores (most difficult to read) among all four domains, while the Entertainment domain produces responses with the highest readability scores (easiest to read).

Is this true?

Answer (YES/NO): YES